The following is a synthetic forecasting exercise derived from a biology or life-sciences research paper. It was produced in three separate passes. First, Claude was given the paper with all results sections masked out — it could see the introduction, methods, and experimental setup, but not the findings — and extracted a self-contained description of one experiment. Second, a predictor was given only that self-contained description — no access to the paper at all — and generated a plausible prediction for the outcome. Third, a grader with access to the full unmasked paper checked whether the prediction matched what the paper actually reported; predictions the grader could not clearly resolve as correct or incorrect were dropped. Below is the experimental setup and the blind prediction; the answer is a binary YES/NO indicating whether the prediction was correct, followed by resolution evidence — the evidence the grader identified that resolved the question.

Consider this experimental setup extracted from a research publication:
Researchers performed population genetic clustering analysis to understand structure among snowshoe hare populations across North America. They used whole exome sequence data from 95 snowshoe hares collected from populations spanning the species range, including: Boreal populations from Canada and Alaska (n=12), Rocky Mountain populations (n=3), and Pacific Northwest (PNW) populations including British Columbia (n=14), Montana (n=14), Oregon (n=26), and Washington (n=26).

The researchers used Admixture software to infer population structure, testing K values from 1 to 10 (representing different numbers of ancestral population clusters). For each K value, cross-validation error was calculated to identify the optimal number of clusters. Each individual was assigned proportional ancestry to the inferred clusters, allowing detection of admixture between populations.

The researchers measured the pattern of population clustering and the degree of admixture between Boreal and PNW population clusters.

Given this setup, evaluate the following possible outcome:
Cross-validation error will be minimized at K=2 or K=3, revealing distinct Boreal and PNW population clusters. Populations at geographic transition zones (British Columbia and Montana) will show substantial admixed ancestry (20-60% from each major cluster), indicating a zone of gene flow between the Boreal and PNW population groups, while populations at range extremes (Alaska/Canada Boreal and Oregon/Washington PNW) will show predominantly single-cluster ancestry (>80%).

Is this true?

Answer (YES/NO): NO